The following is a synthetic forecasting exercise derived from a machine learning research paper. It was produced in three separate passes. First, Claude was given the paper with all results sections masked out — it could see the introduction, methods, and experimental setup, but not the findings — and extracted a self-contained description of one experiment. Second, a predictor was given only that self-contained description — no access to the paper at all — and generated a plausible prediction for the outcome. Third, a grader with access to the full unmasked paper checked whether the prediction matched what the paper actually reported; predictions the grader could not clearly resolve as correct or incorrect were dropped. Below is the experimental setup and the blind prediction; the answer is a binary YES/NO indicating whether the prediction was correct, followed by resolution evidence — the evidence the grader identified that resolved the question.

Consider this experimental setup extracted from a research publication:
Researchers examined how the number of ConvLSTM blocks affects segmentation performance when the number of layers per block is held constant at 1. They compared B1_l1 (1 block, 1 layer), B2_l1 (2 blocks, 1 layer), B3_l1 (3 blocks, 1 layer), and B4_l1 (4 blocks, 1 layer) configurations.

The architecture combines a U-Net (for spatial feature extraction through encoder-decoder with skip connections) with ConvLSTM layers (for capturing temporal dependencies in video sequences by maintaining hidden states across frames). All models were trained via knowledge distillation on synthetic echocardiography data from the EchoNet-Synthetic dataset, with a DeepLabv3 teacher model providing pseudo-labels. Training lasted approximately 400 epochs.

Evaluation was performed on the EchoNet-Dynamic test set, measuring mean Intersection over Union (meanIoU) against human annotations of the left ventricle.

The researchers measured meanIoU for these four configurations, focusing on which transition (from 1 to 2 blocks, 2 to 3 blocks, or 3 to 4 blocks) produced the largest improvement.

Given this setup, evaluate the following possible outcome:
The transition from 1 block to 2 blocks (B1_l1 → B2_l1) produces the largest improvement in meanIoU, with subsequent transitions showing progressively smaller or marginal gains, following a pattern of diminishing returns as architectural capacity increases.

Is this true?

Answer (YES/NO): YES